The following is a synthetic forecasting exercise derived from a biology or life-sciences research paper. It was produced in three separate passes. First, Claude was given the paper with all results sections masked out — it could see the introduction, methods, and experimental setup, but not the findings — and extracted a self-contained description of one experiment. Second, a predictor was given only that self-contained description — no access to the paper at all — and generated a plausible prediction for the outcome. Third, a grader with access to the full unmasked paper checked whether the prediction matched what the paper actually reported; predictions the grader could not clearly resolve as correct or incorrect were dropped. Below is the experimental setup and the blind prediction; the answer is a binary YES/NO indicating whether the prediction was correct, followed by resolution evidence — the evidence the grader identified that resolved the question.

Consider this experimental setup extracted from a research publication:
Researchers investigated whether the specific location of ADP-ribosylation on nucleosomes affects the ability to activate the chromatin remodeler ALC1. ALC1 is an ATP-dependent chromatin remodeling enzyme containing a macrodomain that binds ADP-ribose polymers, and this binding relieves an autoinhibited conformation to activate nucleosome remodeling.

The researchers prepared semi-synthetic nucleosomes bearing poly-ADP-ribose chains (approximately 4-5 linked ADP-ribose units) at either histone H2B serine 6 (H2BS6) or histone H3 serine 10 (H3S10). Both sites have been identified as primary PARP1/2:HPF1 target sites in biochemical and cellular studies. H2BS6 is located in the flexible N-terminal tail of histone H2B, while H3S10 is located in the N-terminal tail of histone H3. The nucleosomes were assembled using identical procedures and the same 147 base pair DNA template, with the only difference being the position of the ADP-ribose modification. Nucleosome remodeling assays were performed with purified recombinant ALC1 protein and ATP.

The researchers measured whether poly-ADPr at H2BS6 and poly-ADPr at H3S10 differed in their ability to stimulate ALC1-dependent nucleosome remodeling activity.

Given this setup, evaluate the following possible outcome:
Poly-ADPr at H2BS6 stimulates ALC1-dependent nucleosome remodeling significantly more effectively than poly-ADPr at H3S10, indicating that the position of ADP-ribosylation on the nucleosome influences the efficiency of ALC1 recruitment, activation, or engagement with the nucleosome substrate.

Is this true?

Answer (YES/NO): NO